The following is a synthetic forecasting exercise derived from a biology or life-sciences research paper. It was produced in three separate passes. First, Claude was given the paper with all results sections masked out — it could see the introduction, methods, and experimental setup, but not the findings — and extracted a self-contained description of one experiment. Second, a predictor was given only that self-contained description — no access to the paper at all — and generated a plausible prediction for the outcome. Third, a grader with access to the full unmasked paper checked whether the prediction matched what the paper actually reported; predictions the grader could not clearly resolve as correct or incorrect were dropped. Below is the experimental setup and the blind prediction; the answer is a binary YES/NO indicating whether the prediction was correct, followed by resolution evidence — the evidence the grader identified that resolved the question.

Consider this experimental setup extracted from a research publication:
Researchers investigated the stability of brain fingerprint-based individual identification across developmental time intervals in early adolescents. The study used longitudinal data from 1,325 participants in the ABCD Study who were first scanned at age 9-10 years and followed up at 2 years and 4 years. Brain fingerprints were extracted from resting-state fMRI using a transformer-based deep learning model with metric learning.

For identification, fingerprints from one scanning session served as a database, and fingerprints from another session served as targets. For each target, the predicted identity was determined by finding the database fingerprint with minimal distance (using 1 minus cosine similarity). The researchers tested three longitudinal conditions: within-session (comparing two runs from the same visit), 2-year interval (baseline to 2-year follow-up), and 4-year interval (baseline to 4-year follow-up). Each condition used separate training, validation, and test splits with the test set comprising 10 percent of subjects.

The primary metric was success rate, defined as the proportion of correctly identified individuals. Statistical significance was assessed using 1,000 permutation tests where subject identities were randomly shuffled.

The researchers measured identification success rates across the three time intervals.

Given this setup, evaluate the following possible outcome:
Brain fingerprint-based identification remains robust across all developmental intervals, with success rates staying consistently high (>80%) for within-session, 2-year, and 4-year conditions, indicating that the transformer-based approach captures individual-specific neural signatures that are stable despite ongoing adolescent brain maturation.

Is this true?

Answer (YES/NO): YES